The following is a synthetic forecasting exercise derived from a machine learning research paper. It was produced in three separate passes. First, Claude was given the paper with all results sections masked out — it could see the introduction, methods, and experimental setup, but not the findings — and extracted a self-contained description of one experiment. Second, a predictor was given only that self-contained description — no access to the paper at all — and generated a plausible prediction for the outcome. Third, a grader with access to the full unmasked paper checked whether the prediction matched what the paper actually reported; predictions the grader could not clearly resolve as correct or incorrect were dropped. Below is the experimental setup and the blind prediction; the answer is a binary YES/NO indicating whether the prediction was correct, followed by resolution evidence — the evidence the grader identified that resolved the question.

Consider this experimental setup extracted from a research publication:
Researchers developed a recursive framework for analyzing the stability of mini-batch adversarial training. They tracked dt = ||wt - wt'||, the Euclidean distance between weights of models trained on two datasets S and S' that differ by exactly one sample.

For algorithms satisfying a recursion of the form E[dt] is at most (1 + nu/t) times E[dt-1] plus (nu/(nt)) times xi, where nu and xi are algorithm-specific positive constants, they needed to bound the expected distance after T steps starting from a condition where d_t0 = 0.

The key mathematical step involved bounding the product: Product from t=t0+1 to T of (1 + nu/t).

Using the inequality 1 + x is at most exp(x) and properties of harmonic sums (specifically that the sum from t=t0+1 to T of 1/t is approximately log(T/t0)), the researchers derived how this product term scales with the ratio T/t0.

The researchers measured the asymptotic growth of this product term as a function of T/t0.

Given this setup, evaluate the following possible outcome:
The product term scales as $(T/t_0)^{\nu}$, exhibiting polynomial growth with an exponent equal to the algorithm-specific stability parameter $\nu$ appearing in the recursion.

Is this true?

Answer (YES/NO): YES